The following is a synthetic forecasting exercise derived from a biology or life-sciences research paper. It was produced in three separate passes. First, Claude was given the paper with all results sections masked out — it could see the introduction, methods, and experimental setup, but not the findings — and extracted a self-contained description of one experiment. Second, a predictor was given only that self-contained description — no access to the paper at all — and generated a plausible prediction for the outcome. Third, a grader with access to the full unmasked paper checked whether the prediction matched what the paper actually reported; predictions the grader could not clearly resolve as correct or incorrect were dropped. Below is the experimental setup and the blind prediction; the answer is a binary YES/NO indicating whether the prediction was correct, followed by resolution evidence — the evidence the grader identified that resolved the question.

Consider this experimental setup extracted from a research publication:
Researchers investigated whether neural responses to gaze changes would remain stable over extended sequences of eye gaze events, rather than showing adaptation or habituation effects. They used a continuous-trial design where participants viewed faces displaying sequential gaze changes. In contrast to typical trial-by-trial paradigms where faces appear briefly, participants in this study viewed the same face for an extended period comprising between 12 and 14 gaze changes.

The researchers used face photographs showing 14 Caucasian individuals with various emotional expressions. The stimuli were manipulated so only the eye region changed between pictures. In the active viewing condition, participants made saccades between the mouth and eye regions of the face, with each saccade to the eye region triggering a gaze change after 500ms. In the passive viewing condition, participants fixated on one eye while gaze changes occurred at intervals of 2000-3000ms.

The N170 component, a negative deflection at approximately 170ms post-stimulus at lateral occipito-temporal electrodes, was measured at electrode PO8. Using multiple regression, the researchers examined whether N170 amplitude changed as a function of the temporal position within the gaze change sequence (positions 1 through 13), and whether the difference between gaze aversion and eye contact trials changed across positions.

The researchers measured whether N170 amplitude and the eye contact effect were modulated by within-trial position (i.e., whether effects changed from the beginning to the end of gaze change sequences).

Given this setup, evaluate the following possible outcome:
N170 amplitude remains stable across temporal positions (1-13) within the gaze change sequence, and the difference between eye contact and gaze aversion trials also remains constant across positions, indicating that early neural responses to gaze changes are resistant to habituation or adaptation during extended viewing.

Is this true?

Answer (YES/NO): YES